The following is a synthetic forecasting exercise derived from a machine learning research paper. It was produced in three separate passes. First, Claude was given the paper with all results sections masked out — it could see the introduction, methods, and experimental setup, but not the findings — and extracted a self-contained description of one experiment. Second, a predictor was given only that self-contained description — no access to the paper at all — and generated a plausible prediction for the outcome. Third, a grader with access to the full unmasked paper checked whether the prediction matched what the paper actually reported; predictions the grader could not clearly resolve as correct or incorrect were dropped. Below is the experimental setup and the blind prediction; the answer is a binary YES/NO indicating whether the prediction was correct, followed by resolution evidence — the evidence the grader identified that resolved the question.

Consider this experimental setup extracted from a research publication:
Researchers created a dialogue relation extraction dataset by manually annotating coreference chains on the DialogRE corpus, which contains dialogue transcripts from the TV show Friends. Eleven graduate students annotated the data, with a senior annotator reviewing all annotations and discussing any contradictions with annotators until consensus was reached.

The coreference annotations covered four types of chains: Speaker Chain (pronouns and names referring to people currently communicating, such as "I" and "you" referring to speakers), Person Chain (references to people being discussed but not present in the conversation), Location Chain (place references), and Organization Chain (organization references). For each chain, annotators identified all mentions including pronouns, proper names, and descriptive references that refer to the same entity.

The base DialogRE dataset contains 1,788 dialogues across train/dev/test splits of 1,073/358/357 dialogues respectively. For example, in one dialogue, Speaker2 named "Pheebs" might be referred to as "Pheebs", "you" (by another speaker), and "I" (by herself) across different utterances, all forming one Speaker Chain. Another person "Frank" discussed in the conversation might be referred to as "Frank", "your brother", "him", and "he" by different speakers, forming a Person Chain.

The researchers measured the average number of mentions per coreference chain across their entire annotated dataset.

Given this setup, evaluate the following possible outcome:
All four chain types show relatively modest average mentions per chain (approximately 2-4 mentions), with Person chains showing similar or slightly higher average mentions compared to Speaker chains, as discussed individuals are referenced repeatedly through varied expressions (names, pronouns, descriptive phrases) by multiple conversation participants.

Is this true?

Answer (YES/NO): NO